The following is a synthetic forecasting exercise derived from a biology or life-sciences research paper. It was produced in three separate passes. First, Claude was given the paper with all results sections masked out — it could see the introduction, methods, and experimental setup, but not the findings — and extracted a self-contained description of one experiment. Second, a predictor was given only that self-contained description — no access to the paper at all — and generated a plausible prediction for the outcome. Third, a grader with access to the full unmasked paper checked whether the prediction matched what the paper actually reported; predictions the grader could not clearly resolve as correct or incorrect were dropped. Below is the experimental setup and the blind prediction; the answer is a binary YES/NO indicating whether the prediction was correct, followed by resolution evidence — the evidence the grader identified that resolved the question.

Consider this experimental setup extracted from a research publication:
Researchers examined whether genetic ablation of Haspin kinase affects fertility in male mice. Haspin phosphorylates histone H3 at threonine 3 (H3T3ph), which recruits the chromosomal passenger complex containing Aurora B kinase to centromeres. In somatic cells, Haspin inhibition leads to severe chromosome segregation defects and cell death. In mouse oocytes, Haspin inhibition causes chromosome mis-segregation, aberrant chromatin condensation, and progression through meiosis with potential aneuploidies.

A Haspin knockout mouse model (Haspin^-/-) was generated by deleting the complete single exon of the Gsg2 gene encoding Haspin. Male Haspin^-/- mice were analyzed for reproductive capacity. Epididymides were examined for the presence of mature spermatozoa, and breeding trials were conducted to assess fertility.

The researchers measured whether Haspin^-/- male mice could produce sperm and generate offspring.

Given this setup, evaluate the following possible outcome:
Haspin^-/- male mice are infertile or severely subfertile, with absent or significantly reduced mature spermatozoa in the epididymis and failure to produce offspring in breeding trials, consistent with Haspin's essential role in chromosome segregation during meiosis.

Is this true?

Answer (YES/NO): NO